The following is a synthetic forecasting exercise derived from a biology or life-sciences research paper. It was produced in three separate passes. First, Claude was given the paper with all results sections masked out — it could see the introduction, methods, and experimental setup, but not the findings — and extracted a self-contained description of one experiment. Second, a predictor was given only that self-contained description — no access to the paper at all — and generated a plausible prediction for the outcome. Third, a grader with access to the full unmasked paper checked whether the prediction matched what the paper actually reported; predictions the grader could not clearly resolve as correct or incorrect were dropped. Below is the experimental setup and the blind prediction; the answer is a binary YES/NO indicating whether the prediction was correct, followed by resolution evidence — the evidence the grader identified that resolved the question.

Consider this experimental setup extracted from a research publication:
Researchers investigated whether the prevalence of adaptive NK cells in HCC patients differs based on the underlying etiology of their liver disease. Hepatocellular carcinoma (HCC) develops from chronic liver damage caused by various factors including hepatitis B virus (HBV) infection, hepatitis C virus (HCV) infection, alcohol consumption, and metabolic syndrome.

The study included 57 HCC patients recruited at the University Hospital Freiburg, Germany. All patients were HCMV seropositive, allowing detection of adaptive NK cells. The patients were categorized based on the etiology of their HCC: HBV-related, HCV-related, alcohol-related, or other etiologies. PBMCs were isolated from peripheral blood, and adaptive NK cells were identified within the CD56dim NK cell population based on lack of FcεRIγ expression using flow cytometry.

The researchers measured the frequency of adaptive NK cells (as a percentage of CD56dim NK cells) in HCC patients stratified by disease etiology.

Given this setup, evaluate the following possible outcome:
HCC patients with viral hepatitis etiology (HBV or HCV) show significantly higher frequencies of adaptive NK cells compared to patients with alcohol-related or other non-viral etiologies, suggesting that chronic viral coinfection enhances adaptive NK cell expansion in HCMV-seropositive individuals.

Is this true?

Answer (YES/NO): NO